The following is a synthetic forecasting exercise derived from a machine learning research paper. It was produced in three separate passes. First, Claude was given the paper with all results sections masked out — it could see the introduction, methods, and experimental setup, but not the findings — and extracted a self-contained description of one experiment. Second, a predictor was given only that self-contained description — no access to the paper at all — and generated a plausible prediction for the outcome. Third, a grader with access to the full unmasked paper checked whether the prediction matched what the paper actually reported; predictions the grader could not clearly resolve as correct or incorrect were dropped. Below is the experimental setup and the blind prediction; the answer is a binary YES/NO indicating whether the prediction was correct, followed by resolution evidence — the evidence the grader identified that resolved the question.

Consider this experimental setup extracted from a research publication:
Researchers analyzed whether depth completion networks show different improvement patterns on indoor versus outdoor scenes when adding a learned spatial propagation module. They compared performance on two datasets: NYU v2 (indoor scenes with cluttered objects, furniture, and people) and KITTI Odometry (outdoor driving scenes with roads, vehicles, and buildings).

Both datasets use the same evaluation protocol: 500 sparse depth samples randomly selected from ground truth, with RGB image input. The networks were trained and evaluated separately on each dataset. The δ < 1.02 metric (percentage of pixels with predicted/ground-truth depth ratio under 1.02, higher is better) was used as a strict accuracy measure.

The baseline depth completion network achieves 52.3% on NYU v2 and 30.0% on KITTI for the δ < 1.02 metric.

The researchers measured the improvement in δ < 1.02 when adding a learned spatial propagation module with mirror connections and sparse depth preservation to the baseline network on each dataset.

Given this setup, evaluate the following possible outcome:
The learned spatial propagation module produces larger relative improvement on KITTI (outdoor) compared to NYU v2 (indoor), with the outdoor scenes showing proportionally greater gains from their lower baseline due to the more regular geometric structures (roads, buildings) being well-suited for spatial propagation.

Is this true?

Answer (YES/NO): YES